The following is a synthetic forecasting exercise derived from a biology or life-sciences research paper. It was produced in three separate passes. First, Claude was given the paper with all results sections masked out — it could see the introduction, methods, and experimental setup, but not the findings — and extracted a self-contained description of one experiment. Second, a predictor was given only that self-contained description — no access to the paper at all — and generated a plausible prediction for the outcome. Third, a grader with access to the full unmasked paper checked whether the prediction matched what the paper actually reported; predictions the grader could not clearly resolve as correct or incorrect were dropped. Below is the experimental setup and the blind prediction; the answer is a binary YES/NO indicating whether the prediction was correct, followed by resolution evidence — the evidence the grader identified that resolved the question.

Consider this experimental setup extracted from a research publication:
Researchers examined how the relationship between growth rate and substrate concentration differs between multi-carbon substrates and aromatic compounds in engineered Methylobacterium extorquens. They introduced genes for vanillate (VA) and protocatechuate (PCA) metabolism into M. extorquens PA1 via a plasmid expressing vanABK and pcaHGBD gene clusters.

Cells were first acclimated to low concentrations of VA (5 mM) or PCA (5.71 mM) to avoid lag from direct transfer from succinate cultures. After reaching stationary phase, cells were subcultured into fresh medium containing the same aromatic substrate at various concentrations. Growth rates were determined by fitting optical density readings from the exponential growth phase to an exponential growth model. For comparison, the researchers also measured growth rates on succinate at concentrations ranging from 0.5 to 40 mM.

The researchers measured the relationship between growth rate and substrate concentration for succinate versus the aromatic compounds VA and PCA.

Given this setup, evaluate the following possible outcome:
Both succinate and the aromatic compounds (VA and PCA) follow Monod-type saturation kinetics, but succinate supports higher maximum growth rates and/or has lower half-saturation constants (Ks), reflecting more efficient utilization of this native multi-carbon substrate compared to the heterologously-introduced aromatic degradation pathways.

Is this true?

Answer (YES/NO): NO